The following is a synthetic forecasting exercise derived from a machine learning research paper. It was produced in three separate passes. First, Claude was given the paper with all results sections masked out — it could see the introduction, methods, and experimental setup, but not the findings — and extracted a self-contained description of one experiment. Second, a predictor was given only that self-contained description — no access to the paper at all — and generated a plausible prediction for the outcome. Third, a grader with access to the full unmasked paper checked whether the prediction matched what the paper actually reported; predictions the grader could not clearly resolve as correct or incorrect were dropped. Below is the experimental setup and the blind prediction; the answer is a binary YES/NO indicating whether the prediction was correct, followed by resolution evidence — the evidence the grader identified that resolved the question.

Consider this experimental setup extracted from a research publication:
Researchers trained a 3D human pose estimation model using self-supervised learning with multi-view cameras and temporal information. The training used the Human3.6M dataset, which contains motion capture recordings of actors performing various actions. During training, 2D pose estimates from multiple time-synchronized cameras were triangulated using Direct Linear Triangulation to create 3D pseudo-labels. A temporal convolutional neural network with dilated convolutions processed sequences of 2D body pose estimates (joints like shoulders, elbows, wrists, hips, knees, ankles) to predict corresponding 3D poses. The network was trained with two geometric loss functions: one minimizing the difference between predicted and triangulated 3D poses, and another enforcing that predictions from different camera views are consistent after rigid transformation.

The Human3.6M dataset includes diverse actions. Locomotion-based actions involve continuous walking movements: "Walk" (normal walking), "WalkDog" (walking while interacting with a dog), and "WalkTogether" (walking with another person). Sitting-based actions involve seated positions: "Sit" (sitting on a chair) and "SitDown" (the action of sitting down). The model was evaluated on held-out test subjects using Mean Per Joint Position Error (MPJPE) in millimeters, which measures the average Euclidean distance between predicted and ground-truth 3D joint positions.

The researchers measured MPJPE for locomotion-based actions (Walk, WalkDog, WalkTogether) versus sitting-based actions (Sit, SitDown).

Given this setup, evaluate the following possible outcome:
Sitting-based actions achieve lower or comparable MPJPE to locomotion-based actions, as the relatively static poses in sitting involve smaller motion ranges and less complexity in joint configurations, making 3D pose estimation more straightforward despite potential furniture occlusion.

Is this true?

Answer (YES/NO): NO